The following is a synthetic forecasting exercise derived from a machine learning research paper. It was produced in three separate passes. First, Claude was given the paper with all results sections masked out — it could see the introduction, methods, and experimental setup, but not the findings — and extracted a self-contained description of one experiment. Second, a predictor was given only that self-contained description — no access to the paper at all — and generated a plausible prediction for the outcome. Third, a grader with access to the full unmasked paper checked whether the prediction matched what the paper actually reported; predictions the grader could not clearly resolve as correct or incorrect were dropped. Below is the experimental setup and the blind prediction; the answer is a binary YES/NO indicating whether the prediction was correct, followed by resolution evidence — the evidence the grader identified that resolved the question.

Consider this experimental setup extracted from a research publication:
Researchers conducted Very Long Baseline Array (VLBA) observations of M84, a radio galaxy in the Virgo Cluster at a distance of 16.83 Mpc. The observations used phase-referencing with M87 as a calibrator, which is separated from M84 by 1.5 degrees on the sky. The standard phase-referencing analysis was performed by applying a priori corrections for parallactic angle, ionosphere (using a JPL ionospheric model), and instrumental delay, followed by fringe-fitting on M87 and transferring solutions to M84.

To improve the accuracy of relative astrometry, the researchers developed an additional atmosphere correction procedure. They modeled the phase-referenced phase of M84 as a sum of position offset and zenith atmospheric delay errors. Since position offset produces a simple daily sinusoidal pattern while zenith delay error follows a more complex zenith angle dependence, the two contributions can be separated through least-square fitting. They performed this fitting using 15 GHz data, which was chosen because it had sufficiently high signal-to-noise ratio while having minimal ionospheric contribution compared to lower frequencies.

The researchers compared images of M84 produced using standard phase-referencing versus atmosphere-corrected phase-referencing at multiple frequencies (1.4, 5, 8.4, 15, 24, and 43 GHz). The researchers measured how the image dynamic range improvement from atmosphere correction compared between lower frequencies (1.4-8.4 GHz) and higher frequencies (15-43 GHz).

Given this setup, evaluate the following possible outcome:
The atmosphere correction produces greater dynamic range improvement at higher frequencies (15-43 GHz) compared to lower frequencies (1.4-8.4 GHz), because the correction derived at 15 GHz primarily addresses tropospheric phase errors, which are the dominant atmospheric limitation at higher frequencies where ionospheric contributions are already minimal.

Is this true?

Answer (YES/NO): YES